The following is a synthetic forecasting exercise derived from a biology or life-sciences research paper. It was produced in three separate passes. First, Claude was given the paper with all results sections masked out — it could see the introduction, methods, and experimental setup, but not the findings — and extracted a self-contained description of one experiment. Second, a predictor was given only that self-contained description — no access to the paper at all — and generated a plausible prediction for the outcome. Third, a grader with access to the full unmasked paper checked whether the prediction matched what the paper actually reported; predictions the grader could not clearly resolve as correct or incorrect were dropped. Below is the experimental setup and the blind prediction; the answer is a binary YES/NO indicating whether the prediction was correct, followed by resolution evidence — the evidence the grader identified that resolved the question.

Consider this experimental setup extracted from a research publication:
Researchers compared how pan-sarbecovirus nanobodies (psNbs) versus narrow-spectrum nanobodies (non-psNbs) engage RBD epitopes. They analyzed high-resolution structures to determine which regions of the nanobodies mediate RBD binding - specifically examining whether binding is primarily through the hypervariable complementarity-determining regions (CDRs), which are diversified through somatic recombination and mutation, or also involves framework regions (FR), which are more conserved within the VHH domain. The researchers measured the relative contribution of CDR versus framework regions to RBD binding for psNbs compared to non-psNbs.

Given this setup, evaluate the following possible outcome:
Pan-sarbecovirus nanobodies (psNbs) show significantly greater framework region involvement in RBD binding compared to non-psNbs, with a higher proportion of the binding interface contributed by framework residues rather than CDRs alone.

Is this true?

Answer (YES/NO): NO